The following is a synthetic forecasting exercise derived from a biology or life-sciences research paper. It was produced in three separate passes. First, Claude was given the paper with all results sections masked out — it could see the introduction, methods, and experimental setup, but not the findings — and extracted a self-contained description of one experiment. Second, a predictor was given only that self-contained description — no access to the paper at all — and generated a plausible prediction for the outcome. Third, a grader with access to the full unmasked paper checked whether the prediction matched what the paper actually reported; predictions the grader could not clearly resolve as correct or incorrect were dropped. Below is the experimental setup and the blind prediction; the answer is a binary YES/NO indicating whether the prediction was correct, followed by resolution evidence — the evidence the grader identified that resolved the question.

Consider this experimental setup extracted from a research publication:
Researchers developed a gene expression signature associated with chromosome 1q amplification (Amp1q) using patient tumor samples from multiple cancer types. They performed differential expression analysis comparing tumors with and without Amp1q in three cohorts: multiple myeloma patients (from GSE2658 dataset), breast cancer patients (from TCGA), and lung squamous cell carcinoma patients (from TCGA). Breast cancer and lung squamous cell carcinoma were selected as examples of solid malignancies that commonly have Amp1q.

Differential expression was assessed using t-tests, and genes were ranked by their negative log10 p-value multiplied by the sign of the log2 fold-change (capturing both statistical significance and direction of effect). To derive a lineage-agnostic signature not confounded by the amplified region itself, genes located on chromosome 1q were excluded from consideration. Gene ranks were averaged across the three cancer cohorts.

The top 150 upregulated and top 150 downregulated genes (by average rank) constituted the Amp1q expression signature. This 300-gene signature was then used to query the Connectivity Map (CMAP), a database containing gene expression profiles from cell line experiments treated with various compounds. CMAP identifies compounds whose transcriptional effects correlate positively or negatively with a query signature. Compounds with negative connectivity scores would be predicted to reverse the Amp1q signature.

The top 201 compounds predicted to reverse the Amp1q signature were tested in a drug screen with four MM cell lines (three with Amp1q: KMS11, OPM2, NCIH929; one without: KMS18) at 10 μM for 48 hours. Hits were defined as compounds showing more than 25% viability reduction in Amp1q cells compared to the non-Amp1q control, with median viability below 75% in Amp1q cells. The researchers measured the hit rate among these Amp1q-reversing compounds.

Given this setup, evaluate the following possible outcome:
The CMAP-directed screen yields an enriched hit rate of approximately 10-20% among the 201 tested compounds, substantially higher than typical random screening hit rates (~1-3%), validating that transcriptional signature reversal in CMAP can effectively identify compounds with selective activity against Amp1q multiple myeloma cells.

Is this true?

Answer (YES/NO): NO